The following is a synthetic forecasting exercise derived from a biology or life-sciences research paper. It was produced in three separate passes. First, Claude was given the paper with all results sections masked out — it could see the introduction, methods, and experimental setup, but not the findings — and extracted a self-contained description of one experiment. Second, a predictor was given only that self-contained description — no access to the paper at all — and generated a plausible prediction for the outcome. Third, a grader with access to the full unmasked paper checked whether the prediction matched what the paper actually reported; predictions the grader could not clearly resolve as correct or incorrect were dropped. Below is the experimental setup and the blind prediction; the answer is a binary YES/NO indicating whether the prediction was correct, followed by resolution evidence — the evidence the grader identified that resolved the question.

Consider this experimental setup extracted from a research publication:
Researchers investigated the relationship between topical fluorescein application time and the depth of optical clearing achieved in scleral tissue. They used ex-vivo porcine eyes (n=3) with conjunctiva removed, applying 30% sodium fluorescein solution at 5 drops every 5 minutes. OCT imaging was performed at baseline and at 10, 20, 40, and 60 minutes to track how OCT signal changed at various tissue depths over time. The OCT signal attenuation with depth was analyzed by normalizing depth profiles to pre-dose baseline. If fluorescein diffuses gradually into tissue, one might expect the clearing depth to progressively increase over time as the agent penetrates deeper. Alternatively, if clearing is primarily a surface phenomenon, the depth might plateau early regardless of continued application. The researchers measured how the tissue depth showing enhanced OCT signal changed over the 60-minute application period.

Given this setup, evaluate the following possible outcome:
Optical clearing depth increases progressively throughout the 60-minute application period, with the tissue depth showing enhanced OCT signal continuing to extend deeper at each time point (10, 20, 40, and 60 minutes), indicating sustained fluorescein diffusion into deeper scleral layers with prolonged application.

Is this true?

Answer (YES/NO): NO